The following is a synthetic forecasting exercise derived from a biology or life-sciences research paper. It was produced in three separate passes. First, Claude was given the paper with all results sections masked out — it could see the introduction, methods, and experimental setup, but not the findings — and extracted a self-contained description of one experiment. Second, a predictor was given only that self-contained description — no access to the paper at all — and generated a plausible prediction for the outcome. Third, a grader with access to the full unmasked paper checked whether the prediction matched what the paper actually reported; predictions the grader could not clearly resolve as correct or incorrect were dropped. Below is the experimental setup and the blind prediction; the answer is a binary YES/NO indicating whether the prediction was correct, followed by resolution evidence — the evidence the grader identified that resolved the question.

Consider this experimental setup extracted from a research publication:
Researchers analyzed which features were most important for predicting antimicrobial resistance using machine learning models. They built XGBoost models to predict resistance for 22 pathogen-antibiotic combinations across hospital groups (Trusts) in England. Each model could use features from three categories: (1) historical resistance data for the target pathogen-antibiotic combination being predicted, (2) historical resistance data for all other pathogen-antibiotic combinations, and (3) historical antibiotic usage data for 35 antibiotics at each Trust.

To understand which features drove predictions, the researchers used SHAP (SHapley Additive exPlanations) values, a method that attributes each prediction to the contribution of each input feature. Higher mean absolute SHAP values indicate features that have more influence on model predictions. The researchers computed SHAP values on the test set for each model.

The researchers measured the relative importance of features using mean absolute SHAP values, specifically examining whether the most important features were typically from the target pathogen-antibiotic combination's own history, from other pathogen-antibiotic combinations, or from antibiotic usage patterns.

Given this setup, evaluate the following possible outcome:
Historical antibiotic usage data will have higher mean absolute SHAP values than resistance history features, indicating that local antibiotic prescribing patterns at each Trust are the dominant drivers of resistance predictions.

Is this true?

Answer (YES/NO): NO